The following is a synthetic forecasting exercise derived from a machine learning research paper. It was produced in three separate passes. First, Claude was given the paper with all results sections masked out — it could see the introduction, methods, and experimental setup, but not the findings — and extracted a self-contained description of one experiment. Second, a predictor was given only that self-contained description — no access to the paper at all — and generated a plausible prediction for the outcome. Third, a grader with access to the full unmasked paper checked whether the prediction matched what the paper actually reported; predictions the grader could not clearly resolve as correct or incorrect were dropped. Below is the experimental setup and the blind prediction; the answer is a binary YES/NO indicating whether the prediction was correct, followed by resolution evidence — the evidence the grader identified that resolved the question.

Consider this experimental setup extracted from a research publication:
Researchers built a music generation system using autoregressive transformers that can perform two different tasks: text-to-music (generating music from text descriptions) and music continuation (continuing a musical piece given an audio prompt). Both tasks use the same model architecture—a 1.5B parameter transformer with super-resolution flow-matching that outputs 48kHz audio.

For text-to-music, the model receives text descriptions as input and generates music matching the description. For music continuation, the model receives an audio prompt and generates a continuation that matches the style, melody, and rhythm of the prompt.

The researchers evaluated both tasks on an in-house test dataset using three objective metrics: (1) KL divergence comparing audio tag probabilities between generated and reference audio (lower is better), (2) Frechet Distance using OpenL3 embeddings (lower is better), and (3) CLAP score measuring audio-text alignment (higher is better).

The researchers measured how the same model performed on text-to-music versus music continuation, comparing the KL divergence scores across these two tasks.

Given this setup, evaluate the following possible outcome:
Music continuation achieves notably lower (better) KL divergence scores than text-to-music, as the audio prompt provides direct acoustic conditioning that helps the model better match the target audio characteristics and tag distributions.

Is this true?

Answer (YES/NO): NO